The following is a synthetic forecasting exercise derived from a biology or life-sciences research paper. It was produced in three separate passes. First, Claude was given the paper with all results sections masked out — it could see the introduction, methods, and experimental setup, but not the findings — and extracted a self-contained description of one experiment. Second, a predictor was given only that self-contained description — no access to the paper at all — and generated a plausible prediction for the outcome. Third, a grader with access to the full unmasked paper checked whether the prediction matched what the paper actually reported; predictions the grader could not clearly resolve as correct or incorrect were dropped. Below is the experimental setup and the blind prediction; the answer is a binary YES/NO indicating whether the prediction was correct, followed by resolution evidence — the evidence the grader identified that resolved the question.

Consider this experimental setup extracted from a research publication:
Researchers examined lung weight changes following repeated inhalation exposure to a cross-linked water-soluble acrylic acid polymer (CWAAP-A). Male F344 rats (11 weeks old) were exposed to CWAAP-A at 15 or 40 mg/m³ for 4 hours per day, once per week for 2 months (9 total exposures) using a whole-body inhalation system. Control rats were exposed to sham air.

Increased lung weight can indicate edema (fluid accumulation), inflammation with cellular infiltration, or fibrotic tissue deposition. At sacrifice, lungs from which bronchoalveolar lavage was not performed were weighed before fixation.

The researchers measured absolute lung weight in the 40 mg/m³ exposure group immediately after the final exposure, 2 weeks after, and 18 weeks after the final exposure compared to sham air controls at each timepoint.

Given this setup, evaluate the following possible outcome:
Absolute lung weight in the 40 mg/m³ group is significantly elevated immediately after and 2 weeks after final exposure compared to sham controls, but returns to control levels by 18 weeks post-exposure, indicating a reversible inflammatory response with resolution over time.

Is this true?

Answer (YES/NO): NO